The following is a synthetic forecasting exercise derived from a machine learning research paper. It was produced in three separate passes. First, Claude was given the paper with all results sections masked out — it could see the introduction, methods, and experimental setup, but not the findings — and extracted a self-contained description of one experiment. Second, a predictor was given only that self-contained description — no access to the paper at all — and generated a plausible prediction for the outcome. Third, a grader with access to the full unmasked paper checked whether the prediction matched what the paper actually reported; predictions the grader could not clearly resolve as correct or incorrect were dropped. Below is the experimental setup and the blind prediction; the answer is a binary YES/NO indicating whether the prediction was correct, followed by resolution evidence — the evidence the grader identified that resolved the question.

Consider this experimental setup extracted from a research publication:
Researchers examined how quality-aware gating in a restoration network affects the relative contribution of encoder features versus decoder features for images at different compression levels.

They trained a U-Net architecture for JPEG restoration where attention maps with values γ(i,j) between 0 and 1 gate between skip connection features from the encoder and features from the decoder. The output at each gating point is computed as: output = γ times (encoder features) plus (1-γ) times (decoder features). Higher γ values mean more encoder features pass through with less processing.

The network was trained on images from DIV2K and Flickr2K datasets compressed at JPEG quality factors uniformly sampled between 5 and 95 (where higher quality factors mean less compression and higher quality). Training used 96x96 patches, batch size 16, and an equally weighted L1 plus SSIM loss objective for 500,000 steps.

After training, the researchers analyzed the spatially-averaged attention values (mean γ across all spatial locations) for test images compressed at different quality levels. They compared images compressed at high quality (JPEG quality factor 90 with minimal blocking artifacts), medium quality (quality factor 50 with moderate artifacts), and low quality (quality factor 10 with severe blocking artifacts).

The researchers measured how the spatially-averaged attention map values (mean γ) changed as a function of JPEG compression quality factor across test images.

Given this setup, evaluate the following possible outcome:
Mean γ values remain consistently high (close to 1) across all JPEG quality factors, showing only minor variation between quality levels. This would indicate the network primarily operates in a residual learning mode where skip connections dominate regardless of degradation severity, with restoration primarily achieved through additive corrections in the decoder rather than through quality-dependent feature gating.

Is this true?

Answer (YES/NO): NO